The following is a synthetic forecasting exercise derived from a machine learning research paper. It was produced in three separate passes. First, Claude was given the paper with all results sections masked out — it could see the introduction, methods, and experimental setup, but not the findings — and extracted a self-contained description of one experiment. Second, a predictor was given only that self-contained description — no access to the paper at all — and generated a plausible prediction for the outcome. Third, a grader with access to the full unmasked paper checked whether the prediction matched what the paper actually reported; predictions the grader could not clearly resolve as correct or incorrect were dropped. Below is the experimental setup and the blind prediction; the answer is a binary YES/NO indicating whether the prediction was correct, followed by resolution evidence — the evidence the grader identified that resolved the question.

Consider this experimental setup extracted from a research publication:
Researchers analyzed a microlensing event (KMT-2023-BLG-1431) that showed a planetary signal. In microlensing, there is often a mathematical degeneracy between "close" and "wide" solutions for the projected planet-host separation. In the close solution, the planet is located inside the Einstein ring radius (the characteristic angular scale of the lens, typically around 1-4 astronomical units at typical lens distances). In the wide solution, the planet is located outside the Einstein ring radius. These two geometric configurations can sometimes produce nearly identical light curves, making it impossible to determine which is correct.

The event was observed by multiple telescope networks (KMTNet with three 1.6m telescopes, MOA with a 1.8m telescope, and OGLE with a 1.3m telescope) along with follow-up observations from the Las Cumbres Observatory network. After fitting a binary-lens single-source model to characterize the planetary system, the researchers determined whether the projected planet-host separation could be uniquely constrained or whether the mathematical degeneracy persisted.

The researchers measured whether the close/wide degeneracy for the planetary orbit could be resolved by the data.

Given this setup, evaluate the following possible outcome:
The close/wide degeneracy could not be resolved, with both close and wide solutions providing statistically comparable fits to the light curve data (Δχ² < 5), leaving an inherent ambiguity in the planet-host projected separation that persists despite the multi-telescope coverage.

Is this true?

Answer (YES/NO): YES